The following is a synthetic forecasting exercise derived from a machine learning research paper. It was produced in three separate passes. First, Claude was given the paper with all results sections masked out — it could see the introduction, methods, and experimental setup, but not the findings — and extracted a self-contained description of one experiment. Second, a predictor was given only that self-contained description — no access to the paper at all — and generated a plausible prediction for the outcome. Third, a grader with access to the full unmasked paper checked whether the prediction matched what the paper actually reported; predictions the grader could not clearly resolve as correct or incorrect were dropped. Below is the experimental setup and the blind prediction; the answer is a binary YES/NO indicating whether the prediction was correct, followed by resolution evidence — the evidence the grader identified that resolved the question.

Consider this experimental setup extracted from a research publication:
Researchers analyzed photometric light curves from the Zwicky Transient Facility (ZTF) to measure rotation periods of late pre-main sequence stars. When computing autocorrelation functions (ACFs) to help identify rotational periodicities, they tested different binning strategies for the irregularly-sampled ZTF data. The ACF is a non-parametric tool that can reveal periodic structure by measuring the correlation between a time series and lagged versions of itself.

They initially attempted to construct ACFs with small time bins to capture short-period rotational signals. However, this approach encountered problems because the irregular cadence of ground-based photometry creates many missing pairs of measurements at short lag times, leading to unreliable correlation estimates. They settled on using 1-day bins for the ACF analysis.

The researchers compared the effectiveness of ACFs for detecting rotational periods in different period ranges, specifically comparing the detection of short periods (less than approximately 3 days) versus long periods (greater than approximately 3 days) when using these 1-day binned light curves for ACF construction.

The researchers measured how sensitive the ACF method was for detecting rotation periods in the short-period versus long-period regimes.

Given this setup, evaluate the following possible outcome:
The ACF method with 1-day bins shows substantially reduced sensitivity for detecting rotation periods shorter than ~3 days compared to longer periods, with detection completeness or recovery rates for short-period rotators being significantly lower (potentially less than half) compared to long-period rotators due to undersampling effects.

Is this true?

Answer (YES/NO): YES